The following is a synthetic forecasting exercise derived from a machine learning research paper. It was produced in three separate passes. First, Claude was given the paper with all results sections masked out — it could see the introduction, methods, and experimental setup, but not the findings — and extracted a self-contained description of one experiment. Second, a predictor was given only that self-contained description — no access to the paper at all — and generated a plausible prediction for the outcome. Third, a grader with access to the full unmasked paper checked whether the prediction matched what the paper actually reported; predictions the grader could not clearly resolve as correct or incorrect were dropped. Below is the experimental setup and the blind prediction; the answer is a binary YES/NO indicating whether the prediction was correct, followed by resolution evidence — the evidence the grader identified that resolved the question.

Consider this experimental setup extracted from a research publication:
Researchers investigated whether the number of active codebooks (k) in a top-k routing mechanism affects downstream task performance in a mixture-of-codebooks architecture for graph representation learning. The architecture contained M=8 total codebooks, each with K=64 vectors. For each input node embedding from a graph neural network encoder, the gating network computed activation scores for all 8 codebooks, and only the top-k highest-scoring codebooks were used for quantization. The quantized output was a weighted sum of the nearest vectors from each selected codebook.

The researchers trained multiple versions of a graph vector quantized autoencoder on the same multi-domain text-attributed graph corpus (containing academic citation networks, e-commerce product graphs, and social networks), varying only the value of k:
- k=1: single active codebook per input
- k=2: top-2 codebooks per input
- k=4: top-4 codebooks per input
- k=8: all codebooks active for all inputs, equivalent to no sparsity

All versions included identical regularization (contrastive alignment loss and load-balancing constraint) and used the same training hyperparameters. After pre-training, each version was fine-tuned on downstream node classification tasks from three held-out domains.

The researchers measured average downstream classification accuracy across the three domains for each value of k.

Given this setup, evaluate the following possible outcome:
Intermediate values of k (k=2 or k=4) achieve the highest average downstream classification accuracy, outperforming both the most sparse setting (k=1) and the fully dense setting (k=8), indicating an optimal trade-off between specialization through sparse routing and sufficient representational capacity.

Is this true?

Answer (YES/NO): YES